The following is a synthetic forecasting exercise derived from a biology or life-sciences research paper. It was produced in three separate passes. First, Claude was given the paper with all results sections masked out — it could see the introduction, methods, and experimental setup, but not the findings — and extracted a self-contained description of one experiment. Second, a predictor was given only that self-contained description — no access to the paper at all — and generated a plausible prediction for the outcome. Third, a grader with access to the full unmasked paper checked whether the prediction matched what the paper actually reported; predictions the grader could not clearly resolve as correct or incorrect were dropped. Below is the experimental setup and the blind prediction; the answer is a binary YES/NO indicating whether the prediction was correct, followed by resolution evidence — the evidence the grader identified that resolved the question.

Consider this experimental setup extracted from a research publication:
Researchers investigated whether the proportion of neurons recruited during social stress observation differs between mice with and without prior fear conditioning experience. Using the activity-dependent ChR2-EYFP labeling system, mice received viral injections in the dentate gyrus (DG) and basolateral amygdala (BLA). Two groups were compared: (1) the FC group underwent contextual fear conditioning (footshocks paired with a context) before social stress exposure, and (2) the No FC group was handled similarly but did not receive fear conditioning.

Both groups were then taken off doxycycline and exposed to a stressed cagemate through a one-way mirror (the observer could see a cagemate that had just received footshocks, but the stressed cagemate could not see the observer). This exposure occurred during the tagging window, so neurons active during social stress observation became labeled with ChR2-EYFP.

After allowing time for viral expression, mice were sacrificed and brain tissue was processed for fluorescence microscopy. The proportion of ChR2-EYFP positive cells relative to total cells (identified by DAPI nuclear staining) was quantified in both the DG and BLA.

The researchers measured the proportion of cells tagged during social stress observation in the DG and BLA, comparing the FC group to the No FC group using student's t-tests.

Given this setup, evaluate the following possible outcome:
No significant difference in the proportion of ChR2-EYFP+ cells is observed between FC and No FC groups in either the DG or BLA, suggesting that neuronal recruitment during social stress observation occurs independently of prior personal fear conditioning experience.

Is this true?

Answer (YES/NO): YES